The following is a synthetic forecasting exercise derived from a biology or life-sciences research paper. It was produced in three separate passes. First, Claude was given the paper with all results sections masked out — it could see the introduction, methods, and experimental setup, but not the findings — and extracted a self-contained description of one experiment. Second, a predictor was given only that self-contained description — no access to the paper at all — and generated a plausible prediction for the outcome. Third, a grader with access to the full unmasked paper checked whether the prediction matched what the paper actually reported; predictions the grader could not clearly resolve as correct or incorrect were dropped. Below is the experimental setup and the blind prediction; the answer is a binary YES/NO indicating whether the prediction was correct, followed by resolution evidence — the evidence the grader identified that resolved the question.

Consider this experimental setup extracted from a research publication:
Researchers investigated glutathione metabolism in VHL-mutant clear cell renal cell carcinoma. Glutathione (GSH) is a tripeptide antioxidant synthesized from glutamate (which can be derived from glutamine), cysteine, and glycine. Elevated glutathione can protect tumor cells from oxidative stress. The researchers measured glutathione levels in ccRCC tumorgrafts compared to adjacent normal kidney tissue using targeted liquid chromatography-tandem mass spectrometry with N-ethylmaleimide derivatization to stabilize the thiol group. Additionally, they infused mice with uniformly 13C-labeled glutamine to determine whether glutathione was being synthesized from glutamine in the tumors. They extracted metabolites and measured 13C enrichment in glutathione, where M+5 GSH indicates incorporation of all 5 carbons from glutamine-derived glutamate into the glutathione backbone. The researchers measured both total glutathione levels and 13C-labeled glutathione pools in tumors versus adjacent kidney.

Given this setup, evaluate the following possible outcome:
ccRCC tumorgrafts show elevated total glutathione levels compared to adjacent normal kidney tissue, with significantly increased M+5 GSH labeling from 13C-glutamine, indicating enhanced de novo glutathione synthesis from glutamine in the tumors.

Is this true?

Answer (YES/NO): NO